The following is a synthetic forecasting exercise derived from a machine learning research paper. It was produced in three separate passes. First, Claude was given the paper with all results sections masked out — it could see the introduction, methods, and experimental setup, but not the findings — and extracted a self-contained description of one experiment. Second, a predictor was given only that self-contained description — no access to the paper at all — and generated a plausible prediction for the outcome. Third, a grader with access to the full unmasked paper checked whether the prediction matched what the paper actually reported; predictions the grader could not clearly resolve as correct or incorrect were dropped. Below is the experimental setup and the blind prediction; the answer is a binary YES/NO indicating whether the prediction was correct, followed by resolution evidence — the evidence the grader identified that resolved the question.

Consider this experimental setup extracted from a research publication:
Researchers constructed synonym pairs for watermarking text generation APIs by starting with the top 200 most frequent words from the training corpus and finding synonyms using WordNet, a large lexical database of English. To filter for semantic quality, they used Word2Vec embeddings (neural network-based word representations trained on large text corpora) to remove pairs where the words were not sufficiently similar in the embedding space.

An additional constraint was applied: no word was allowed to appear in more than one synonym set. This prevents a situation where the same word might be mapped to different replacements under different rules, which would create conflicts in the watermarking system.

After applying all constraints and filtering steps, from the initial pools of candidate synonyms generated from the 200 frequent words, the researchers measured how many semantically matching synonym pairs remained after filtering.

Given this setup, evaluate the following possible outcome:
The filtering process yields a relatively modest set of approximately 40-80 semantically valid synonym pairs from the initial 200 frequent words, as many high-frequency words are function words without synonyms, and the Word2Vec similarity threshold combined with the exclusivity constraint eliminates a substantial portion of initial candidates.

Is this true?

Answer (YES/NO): YES